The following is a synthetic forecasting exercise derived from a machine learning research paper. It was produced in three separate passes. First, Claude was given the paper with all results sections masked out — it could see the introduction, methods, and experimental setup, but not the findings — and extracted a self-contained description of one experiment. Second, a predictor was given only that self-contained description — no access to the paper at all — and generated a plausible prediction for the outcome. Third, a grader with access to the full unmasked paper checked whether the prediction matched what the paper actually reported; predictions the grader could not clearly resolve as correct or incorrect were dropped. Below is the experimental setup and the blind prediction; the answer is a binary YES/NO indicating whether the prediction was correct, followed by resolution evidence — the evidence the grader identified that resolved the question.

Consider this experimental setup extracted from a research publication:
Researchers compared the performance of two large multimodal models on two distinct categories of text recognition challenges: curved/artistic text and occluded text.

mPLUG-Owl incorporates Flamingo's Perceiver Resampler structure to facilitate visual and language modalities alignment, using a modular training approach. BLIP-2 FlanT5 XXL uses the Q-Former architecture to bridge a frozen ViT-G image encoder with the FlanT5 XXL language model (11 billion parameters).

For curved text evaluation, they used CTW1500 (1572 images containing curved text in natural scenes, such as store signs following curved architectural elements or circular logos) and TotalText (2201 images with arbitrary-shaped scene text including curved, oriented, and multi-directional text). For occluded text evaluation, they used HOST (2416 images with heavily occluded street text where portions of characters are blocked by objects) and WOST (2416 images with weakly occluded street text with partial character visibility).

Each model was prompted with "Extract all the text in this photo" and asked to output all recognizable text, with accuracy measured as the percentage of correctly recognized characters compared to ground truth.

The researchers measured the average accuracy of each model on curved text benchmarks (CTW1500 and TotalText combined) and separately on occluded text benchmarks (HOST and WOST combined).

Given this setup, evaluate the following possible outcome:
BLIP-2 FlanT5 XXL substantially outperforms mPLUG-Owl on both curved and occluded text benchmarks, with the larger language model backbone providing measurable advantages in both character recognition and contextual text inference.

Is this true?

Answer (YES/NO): NO